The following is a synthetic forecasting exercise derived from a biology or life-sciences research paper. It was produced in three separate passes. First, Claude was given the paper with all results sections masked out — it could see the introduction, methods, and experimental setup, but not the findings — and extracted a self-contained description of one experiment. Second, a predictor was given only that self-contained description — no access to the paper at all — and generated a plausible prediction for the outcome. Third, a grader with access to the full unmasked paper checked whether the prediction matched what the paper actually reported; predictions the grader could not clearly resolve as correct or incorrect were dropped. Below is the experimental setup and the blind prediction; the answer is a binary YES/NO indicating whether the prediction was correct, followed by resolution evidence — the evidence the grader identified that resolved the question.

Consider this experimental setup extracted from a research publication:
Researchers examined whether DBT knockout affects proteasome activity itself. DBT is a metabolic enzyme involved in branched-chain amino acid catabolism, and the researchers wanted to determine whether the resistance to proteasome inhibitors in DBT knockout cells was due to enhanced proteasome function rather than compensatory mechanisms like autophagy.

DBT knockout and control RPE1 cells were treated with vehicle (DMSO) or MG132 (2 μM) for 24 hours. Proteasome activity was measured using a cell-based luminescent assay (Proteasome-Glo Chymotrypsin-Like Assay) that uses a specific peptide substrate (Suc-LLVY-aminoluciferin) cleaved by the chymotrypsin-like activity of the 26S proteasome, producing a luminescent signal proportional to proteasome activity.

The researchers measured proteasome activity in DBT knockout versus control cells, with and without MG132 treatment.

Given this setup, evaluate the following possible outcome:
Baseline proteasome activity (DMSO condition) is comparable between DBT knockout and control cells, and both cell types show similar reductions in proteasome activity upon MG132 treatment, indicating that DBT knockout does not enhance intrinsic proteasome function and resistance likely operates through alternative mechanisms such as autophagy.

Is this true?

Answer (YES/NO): YES